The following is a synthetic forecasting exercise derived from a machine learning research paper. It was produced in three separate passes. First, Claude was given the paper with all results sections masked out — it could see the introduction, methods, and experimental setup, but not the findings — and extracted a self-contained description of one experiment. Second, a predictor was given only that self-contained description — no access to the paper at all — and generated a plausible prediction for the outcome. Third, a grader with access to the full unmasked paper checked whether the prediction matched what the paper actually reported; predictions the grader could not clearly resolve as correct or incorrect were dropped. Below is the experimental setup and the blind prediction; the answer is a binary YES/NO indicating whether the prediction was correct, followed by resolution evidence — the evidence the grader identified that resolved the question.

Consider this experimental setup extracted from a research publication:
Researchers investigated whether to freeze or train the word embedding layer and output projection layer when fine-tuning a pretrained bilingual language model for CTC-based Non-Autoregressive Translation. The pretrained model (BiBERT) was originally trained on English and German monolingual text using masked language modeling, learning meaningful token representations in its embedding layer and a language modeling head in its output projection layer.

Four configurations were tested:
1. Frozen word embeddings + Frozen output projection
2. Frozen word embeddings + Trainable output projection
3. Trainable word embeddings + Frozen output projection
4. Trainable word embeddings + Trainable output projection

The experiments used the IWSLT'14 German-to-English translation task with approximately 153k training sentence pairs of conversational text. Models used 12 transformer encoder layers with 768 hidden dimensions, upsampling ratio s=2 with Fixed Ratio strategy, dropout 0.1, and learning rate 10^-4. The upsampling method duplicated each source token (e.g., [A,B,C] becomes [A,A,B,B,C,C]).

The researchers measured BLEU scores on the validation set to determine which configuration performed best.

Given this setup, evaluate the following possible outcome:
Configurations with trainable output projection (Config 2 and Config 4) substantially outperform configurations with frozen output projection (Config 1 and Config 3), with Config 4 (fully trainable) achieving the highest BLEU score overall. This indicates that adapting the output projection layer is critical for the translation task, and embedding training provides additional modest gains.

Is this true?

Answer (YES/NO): NO